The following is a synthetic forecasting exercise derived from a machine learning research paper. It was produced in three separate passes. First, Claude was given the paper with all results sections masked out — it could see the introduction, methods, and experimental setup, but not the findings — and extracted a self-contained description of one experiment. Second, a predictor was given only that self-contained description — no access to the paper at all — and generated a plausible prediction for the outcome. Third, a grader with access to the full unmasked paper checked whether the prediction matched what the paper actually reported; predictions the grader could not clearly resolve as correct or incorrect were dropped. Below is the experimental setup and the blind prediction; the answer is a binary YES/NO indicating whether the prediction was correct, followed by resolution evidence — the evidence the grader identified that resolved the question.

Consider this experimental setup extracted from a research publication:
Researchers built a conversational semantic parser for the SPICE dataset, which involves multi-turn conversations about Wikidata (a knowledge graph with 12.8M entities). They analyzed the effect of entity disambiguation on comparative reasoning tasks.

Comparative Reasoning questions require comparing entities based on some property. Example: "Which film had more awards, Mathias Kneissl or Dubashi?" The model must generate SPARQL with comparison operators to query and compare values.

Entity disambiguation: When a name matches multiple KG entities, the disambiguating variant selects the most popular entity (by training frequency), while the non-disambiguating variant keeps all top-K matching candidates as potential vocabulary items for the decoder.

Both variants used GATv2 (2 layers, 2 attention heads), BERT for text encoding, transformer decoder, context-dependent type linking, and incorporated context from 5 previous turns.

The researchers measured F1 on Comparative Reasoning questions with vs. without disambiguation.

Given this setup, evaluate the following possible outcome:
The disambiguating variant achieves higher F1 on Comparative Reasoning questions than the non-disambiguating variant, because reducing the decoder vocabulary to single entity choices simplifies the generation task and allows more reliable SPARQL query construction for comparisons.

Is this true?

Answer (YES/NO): YES